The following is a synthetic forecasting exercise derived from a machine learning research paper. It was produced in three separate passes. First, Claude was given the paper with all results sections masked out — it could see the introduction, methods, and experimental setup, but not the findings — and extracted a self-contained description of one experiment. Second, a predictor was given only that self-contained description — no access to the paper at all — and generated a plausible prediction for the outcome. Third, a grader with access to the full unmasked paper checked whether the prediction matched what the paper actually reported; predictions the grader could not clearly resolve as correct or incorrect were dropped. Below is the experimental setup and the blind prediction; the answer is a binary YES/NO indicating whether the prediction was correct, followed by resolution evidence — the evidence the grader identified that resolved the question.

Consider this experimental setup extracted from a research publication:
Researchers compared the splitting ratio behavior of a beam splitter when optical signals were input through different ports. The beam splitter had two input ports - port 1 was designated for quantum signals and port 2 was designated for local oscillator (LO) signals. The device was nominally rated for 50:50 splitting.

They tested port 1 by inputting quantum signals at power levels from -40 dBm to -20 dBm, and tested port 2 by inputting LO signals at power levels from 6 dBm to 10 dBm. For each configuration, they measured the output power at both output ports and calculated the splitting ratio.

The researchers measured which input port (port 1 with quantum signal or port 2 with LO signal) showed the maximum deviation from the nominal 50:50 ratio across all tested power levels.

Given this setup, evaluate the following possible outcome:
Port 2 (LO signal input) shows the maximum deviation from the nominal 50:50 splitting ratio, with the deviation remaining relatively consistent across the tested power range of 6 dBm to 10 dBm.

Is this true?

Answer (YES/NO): NO